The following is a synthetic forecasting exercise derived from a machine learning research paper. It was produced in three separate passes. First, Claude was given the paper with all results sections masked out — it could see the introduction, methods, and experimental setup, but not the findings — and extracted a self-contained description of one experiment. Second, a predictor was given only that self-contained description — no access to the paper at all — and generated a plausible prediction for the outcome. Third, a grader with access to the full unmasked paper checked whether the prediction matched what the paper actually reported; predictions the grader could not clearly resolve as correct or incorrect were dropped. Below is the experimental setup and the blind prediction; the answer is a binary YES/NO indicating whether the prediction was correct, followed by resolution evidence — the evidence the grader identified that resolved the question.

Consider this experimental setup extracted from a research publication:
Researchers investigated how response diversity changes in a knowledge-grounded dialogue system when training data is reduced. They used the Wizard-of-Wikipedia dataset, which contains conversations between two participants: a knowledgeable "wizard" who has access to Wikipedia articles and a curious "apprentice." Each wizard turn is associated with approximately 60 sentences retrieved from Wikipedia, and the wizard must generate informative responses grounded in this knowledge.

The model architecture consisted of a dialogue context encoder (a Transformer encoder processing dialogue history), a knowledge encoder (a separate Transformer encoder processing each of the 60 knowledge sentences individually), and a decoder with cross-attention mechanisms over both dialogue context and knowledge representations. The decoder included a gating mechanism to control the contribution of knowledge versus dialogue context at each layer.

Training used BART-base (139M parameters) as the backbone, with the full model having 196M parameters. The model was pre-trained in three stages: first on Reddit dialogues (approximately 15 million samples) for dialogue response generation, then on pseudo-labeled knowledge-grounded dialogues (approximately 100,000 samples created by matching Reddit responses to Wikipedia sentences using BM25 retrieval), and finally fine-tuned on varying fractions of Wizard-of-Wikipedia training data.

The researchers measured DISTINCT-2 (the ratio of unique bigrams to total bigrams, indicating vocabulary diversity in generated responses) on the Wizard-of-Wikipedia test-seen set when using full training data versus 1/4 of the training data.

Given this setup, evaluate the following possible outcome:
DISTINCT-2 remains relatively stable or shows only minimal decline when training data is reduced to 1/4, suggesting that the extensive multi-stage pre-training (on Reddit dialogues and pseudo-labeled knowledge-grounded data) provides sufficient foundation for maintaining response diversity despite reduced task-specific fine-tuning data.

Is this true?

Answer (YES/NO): NO